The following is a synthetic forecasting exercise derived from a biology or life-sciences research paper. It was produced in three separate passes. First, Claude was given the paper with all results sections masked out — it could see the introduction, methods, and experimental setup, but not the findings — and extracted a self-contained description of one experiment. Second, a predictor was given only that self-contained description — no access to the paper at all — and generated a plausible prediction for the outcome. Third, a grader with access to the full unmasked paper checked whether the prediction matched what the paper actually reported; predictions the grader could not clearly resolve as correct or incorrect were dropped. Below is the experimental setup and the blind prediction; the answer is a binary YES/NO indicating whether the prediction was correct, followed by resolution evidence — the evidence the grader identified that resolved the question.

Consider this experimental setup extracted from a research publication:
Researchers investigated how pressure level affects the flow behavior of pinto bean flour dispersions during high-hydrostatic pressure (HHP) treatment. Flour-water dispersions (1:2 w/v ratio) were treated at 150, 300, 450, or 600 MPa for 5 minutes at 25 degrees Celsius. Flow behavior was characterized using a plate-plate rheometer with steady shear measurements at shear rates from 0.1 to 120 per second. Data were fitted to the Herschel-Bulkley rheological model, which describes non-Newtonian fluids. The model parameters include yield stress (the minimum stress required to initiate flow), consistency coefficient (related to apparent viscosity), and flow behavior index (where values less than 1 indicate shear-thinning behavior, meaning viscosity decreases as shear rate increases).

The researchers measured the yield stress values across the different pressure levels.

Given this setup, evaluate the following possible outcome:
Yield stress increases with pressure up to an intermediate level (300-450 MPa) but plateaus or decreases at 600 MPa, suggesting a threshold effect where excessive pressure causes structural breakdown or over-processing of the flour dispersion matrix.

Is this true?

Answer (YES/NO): NO